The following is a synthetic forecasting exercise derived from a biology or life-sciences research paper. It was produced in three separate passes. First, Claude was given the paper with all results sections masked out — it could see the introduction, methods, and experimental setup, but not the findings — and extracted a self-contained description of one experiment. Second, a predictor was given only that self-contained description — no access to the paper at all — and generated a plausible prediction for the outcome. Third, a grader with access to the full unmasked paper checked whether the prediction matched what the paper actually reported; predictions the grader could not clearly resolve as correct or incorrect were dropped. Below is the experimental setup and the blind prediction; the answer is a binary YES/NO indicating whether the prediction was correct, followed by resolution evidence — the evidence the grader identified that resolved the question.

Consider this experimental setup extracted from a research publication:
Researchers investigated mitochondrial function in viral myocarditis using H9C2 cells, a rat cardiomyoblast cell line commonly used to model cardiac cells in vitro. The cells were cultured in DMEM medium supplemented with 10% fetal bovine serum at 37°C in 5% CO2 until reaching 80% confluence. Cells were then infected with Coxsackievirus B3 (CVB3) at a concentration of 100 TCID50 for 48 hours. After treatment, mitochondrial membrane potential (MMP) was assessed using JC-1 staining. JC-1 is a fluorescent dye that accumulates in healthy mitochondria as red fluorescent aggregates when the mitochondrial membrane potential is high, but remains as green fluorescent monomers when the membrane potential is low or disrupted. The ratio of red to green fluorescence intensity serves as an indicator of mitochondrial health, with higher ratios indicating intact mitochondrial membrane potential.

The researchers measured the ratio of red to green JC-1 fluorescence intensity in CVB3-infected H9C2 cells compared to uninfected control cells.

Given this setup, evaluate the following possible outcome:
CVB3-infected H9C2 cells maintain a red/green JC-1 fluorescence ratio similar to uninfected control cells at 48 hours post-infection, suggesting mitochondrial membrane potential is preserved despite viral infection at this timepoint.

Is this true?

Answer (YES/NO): NO